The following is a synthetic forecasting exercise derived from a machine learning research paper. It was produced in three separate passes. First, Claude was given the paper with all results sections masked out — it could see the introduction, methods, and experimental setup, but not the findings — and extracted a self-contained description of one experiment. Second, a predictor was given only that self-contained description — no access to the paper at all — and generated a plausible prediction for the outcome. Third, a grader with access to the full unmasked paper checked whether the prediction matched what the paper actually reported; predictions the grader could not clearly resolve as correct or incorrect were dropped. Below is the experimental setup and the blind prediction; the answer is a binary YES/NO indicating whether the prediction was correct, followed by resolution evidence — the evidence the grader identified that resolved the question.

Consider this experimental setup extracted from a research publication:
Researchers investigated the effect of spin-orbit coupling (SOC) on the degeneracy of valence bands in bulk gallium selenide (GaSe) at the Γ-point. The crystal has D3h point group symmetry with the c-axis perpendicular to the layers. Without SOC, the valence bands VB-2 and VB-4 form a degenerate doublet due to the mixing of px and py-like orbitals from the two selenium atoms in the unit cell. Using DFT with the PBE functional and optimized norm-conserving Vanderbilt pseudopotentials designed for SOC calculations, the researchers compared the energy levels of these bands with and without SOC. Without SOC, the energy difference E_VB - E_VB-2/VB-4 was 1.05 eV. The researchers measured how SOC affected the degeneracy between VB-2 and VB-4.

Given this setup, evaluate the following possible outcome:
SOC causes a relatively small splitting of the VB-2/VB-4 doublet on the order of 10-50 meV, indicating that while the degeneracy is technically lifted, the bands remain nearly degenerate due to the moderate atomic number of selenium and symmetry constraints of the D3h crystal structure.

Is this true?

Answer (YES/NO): NO